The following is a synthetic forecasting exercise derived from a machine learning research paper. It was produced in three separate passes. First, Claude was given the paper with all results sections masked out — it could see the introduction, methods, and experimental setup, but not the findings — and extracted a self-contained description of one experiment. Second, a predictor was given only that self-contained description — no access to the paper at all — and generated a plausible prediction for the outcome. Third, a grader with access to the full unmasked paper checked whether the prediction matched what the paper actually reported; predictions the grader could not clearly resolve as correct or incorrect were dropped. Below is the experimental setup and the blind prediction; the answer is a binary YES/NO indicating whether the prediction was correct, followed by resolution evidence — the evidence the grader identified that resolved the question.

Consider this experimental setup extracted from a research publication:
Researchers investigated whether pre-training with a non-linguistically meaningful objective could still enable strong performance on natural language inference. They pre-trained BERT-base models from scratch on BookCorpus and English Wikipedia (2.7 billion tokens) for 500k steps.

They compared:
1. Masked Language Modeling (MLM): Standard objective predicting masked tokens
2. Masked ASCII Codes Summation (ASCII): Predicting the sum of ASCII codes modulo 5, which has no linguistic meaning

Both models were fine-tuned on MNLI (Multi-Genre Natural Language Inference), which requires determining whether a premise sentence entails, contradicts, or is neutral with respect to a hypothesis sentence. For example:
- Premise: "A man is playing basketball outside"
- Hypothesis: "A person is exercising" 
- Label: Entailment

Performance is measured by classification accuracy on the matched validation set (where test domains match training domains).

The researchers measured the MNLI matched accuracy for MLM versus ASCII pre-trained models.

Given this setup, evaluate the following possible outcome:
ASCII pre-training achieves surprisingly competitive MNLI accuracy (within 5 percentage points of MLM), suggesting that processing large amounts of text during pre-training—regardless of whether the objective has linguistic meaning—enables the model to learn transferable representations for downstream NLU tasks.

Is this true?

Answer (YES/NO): YES